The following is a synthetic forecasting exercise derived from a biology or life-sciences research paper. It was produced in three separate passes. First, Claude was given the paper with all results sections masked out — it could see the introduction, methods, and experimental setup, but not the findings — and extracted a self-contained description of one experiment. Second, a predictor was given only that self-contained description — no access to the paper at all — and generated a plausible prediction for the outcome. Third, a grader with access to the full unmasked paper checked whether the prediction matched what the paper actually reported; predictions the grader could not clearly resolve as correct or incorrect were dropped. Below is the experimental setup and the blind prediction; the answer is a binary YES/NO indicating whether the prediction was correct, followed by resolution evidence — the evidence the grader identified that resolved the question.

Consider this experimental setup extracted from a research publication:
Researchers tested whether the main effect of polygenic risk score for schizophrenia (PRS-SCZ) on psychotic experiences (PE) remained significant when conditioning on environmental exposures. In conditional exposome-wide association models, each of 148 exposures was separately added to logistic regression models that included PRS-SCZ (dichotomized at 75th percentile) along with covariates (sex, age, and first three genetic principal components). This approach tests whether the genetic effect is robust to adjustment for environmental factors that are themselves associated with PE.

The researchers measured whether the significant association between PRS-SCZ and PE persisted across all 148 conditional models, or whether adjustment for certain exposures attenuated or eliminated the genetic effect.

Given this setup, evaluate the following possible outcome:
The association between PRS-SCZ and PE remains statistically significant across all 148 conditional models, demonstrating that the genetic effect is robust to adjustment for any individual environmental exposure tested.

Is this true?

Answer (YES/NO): YES